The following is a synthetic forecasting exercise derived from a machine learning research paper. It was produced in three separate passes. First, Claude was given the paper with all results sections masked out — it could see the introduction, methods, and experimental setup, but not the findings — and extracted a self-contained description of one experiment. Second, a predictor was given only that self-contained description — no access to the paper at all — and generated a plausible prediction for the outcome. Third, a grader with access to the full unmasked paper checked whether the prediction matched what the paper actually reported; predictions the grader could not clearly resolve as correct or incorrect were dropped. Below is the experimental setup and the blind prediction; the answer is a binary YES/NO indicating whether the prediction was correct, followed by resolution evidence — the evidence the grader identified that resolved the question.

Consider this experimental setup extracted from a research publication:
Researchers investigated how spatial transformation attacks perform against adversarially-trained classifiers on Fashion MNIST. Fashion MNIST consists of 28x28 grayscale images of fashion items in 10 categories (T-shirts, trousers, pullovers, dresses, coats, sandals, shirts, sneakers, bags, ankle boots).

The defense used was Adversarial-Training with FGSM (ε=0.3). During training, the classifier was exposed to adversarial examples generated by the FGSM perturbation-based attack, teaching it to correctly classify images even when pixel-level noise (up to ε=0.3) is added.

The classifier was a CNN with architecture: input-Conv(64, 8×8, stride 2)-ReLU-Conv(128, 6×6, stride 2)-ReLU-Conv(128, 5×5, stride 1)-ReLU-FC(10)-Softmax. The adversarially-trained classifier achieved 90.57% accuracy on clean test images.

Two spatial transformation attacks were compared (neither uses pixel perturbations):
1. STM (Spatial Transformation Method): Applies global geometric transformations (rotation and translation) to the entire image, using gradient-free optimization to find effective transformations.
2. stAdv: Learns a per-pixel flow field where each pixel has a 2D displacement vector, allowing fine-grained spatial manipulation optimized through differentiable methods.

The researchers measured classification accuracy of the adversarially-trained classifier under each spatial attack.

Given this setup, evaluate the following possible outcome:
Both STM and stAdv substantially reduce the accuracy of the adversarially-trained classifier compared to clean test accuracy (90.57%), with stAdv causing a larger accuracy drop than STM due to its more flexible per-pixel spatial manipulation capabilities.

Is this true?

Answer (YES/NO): NO